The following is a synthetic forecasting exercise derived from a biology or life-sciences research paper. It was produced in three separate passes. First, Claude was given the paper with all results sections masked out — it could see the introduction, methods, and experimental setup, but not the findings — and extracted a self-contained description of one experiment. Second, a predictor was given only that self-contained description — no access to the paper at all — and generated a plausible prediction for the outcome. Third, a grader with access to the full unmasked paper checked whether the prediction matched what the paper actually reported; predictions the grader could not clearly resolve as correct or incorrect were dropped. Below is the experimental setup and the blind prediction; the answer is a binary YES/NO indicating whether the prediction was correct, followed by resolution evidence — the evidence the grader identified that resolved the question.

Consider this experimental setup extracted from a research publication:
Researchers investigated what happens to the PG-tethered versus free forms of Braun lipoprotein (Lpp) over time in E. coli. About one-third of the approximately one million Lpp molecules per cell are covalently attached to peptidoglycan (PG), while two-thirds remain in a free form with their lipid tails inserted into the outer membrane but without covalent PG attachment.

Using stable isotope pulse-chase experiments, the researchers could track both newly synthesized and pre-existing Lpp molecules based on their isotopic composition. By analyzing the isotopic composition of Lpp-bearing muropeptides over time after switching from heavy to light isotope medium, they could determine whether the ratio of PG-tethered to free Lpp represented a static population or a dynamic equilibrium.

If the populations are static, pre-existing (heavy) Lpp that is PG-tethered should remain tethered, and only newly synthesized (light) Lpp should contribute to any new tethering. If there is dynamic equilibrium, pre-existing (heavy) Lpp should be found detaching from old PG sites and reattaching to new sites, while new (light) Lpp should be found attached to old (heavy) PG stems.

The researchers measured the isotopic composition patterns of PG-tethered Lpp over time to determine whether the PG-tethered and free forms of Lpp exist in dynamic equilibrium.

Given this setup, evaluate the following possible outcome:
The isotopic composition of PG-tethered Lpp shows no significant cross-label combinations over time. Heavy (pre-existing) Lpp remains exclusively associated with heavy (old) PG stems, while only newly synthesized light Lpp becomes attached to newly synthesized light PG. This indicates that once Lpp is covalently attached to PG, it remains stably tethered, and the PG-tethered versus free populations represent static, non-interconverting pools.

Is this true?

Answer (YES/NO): NO